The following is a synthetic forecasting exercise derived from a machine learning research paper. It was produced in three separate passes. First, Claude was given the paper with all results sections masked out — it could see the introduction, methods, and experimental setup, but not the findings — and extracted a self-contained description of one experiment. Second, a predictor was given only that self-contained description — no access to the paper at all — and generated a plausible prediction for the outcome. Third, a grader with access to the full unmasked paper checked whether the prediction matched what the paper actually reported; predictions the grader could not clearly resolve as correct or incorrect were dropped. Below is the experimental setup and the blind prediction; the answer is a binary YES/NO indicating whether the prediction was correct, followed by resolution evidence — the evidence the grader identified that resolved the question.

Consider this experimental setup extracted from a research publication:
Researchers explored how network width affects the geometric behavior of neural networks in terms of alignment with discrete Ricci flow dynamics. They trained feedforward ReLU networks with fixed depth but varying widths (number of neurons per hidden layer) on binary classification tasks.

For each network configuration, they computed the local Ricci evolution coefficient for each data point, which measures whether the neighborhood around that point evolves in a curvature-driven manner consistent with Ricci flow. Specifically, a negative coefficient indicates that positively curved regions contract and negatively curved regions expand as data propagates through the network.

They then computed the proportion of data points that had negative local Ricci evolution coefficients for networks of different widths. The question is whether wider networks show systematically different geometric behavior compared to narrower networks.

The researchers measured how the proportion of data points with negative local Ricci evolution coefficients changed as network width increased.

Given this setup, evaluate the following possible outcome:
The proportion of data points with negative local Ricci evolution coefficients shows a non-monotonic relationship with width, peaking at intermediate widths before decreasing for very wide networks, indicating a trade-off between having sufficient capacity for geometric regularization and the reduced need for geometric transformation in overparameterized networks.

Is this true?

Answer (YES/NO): NO